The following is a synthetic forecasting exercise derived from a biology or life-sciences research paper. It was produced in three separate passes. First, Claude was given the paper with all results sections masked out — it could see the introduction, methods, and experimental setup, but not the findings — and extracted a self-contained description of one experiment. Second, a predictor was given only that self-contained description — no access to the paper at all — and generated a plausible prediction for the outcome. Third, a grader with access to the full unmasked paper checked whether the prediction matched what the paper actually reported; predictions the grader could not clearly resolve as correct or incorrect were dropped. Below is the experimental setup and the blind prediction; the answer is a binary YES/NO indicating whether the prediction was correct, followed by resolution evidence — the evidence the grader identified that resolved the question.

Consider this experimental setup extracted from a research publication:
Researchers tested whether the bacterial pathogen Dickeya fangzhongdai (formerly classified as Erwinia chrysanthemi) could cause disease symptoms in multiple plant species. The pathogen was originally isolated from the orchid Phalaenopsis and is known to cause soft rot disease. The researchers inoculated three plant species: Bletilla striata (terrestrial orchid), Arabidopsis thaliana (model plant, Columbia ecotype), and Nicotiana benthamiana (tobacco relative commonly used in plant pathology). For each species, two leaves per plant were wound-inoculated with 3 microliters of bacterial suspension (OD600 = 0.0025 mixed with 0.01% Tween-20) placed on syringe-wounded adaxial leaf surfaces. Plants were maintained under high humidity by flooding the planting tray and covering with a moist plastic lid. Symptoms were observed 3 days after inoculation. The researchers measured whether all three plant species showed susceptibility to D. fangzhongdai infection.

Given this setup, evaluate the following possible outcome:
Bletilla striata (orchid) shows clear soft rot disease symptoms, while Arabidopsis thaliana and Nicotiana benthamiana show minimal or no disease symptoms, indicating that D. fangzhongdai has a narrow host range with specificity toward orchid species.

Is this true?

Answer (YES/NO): NO